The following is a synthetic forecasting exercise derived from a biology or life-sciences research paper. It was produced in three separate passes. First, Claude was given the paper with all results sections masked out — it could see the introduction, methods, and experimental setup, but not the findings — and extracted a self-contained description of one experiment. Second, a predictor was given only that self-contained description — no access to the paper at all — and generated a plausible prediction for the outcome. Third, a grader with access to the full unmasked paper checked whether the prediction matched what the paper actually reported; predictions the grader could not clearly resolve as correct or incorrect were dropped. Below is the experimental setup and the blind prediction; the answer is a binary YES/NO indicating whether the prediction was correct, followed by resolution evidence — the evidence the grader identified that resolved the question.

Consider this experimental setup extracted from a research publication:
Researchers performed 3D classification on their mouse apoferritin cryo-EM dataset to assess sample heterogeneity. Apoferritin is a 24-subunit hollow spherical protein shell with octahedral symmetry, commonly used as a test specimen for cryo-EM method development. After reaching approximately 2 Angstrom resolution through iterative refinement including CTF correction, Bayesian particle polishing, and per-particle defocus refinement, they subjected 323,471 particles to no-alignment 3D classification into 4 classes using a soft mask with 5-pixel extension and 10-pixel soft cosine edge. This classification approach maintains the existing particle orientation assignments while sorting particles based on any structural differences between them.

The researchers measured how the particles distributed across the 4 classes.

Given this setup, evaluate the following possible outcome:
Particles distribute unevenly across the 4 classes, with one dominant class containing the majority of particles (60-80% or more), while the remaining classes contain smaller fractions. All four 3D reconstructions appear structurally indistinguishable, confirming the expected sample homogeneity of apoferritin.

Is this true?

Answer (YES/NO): NO